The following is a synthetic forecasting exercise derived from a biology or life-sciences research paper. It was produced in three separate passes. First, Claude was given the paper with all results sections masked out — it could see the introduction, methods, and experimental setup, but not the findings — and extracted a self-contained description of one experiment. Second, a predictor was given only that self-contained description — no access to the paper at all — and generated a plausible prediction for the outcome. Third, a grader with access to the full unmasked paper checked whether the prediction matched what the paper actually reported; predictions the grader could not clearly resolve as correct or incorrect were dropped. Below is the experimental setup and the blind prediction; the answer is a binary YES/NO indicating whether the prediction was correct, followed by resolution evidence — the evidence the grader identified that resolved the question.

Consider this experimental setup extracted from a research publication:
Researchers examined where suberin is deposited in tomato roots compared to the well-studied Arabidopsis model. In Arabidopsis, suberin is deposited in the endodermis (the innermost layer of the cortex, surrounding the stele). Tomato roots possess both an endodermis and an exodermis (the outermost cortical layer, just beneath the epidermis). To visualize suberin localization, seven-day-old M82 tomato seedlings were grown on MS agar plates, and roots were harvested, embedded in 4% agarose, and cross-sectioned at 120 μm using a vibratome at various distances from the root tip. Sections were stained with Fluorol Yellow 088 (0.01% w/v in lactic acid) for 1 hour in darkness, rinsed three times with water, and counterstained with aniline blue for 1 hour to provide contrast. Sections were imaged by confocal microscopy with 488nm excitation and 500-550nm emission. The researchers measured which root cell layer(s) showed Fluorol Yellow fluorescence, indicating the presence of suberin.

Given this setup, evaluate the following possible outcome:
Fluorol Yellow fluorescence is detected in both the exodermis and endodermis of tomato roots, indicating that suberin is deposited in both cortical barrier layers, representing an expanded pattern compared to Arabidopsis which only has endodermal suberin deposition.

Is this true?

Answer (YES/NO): NO